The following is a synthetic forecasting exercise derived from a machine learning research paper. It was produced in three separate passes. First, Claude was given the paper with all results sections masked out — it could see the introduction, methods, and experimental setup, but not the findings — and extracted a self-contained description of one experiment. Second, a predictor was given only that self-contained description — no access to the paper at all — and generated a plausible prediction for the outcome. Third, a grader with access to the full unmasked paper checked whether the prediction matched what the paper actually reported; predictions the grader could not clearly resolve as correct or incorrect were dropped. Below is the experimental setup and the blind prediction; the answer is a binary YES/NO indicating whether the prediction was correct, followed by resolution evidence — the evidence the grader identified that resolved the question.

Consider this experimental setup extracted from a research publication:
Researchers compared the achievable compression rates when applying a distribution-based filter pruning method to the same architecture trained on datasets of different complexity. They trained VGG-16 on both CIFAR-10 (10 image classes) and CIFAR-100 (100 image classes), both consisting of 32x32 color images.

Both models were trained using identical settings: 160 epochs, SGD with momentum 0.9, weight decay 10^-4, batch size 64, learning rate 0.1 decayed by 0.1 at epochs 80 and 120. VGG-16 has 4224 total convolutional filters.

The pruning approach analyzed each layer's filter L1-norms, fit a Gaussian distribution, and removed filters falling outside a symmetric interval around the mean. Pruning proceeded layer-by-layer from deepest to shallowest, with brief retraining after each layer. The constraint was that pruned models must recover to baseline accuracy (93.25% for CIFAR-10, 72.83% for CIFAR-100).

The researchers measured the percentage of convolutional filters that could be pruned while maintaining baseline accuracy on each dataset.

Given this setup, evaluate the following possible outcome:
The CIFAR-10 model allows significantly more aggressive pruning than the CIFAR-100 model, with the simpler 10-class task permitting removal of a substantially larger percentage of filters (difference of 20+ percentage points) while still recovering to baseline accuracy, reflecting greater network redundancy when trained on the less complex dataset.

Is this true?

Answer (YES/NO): NO